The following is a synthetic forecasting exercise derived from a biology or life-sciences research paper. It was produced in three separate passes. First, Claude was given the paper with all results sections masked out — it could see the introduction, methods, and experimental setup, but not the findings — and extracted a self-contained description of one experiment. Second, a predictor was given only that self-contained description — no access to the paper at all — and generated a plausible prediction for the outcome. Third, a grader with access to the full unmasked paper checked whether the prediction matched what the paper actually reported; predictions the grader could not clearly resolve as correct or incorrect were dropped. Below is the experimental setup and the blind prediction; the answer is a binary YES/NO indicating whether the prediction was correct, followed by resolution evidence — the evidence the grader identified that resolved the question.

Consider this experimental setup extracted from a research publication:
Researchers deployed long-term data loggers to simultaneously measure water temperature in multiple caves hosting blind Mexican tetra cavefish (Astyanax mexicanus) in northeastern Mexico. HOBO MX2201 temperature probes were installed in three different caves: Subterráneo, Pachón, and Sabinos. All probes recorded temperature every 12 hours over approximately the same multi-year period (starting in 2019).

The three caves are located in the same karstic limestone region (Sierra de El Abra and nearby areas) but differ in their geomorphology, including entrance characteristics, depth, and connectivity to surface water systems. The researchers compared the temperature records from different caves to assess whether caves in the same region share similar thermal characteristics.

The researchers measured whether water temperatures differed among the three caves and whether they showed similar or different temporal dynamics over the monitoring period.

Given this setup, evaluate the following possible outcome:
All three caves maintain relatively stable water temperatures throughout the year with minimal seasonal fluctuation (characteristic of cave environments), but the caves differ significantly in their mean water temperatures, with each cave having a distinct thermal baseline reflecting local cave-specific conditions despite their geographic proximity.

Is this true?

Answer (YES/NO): NO